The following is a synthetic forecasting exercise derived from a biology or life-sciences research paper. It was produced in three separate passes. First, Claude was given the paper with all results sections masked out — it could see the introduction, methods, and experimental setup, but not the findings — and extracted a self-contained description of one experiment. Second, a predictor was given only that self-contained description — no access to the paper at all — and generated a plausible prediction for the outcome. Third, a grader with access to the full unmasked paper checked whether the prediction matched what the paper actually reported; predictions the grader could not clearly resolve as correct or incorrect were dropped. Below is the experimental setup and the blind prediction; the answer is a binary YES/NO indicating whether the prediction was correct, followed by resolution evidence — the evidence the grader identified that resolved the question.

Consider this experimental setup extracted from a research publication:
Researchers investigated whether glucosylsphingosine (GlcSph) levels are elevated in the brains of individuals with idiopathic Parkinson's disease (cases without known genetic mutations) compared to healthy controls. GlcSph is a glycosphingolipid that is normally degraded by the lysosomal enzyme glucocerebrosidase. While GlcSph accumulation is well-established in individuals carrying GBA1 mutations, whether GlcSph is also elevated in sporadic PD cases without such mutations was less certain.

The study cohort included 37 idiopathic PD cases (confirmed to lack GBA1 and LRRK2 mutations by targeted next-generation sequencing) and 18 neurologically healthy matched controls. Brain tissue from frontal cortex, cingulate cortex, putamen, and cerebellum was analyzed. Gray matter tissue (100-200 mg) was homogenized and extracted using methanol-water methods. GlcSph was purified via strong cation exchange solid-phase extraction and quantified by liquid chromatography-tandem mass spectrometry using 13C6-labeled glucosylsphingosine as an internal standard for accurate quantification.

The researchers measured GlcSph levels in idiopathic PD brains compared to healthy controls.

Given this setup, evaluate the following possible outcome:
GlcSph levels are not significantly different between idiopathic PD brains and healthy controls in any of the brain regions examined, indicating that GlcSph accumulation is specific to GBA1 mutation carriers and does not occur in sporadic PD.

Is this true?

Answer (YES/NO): NO